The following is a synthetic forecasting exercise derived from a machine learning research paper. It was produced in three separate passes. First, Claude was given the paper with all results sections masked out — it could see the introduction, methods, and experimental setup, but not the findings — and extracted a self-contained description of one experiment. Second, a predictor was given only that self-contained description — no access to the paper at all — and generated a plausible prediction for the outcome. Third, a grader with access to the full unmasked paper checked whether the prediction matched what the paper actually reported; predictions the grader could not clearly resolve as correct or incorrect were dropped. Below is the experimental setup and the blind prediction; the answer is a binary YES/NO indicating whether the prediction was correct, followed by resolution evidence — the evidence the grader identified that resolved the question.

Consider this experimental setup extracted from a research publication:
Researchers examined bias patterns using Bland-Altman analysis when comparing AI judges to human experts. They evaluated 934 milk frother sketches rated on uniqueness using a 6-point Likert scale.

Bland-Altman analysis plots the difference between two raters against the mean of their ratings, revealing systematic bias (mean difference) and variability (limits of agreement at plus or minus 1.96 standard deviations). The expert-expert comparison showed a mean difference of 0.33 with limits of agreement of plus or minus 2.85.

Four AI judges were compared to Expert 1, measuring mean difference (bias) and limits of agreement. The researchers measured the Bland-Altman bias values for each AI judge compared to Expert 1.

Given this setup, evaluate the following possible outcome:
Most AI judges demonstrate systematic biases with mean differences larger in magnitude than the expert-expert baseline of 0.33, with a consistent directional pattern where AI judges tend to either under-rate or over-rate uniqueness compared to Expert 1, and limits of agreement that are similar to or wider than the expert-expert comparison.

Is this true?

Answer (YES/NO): NO